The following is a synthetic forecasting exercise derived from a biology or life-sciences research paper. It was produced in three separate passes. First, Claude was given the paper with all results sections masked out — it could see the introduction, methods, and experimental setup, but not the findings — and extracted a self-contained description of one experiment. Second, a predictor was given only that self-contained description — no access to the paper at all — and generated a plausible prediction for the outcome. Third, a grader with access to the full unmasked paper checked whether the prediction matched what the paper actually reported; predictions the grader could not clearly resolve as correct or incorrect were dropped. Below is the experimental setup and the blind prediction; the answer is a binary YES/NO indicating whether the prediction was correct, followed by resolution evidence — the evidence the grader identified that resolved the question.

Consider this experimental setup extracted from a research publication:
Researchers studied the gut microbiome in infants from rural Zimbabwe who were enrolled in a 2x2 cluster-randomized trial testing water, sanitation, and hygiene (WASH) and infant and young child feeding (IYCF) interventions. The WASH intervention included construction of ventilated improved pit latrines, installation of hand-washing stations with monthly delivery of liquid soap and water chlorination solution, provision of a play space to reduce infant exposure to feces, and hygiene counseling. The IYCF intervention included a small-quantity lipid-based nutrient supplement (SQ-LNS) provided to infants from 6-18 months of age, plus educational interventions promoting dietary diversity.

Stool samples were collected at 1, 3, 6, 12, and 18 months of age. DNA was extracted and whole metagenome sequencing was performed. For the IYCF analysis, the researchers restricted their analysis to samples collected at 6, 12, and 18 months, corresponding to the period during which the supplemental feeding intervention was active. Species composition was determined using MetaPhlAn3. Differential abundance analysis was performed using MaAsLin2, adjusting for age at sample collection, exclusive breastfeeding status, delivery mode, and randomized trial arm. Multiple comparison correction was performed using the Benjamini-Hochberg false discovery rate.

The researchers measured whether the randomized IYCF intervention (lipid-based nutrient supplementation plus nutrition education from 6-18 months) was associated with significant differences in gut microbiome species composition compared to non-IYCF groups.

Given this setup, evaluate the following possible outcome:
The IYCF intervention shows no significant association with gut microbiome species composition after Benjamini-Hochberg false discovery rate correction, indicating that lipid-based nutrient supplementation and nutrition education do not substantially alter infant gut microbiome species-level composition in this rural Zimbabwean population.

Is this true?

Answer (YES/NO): NO